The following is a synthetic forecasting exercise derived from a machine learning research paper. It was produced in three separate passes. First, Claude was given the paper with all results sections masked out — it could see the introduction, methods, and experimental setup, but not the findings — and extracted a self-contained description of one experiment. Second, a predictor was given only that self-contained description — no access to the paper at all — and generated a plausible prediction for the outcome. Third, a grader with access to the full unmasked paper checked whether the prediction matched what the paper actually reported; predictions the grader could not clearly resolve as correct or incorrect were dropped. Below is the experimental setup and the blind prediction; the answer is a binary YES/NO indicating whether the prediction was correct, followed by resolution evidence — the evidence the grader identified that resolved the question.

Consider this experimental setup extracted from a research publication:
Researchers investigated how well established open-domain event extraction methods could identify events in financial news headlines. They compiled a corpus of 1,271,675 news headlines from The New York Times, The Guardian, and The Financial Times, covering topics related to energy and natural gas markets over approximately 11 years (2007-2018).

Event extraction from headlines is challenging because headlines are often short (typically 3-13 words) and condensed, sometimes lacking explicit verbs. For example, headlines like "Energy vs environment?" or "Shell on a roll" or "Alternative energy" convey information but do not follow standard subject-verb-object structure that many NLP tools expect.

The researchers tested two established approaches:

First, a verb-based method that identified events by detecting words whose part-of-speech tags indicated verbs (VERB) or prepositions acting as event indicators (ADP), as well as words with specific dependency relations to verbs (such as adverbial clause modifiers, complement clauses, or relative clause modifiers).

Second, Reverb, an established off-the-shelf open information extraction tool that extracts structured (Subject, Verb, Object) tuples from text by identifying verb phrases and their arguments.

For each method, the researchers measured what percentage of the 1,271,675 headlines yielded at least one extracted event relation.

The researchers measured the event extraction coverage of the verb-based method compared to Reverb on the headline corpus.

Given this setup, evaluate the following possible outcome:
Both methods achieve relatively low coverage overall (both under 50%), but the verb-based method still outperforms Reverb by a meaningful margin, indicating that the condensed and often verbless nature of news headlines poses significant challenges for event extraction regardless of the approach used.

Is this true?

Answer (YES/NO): NO